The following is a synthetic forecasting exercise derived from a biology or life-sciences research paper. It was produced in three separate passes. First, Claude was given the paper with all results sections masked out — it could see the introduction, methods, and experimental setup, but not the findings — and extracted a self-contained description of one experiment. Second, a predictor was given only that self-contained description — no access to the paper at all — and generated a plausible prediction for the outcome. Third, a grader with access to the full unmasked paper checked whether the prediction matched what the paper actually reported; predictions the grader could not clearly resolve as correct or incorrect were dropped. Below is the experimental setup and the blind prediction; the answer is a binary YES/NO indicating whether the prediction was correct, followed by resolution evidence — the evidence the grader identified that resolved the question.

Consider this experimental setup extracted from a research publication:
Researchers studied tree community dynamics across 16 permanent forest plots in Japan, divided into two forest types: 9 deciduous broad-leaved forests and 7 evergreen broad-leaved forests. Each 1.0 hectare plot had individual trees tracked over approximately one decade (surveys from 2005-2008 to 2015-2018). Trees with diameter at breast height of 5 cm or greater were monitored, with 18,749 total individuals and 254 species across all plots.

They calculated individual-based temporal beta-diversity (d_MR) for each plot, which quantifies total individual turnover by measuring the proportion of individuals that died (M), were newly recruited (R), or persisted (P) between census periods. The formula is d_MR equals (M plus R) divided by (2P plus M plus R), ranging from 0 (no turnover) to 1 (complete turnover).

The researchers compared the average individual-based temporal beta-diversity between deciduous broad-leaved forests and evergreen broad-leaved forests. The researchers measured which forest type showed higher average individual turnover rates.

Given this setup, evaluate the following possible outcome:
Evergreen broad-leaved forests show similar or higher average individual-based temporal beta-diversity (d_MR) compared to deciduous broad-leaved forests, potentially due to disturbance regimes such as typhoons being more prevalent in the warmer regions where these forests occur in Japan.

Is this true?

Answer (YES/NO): NO